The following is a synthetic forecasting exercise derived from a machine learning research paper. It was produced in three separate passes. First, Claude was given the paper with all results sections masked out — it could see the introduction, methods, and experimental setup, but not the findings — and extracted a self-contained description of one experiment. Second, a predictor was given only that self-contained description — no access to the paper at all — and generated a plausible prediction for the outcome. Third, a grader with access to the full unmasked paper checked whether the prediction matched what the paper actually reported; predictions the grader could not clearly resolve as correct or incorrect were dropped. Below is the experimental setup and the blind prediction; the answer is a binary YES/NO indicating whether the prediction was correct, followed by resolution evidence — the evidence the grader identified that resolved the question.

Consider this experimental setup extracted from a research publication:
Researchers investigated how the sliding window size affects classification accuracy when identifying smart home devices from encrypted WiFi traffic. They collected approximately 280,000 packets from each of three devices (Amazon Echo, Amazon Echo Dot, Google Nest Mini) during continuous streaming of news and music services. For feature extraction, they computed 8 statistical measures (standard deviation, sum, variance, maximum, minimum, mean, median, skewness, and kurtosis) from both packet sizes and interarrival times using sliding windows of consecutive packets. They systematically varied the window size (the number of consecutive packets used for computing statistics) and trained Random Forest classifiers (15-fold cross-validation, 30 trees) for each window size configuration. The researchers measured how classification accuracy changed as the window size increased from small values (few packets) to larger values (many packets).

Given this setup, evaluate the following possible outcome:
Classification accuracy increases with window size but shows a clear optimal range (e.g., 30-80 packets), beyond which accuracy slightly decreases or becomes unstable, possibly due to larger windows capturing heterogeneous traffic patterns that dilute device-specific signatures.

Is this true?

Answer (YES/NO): NO